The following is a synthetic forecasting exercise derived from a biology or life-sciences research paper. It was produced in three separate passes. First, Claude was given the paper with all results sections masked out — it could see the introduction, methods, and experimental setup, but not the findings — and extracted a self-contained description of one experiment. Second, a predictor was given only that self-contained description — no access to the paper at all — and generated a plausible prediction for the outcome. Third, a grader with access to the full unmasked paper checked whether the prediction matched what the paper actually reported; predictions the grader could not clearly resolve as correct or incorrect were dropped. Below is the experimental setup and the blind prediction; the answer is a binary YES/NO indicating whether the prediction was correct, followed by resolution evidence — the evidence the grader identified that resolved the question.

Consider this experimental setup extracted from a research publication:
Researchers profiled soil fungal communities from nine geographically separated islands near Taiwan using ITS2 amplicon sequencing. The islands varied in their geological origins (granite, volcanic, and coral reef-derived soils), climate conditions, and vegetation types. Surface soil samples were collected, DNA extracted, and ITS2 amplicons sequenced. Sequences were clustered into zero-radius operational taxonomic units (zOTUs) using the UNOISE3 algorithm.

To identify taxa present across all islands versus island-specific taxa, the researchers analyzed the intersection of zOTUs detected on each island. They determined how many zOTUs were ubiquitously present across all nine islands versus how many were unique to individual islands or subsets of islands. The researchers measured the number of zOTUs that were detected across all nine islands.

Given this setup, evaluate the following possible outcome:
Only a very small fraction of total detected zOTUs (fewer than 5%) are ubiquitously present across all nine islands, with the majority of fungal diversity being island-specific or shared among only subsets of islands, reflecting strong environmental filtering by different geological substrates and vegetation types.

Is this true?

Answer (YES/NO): YES